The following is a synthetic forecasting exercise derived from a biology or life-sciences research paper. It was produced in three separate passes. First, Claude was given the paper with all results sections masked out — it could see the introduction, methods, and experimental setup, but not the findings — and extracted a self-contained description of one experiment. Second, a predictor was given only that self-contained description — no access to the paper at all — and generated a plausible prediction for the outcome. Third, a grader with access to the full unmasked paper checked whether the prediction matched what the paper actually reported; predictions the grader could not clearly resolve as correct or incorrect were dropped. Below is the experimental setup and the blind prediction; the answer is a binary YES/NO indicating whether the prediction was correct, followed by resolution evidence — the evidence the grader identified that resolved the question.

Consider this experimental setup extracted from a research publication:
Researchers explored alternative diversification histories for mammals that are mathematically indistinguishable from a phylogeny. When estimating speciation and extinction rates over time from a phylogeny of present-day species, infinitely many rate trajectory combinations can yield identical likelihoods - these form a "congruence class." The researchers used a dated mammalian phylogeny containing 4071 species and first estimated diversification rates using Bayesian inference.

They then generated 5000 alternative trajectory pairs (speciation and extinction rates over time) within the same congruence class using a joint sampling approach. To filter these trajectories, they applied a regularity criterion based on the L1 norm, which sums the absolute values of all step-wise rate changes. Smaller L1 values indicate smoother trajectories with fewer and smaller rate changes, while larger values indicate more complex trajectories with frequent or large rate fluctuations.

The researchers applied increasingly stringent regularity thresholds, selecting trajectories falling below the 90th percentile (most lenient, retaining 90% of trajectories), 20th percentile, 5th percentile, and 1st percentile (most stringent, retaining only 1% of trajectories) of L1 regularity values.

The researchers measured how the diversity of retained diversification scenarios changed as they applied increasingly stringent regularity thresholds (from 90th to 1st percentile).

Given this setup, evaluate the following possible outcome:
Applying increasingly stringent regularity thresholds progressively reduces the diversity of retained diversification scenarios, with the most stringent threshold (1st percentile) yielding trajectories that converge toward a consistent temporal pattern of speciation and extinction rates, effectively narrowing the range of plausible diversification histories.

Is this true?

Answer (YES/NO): YES